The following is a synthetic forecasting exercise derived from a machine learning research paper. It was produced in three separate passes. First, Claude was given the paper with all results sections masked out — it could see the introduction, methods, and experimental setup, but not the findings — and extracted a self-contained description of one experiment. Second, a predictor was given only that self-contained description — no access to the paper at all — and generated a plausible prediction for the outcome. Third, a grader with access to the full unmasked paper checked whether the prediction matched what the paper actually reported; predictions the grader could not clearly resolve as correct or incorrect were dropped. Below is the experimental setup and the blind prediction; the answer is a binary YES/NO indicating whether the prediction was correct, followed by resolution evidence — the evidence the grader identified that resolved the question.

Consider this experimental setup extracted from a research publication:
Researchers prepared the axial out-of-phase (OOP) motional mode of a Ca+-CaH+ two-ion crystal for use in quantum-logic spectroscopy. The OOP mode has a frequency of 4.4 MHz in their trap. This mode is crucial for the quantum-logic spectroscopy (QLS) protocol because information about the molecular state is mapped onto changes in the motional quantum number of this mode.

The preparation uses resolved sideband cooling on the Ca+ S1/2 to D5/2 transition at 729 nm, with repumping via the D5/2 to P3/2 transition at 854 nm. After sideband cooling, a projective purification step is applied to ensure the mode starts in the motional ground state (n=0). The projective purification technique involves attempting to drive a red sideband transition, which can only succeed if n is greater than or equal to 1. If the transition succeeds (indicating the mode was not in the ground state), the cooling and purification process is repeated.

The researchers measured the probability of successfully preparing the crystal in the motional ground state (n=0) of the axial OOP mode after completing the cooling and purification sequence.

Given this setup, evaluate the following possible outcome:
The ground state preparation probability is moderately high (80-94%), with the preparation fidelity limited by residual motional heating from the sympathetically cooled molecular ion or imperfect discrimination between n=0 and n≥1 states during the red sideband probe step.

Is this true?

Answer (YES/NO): NO